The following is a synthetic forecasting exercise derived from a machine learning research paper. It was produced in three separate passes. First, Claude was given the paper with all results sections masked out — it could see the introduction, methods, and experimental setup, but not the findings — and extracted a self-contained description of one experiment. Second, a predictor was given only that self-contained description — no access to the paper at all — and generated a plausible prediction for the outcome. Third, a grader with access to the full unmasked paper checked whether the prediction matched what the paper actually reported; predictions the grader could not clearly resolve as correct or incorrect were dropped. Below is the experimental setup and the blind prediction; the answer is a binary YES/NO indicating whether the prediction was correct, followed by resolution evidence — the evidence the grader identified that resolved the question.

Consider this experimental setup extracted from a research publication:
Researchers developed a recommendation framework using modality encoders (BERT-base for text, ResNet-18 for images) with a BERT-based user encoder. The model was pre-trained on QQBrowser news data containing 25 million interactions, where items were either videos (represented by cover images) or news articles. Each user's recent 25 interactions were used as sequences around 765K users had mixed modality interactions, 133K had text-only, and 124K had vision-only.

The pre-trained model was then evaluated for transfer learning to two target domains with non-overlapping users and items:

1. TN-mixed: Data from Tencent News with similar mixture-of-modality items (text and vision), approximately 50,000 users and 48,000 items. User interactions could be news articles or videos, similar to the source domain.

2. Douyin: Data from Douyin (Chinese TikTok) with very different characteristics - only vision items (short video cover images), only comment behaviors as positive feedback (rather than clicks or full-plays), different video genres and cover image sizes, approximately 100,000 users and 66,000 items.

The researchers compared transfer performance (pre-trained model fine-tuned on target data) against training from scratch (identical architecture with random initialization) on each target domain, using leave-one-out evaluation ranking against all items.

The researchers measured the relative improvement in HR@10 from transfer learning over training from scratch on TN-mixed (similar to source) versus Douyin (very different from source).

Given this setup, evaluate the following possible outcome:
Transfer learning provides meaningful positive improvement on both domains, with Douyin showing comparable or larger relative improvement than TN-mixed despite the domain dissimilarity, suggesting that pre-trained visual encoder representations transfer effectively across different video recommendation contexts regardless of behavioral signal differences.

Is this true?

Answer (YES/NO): YES